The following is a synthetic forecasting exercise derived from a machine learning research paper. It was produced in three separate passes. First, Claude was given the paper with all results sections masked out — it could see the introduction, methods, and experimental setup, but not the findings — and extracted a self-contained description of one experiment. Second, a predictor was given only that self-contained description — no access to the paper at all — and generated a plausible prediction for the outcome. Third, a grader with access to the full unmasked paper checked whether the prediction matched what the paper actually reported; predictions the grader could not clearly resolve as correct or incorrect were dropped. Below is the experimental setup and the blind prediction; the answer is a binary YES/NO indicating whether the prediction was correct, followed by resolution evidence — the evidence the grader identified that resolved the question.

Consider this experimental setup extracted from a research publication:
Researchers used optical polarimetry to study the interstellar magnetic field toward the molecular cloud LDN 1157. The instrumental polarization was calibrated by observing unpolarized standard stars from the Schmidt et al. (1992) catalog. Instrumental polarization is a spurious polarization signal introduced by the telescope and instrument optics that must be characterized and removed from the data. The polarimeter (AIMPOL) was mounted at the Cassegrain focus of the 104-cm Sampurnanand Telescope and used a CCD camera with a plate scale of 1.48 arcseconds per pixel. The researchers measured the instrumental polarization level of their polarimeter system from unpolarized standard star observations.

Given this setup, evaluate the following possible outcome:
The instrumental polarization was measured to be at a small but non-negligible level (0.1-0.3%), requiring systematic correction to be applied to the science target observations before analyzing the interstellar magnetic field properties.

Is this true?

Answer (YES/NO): NO